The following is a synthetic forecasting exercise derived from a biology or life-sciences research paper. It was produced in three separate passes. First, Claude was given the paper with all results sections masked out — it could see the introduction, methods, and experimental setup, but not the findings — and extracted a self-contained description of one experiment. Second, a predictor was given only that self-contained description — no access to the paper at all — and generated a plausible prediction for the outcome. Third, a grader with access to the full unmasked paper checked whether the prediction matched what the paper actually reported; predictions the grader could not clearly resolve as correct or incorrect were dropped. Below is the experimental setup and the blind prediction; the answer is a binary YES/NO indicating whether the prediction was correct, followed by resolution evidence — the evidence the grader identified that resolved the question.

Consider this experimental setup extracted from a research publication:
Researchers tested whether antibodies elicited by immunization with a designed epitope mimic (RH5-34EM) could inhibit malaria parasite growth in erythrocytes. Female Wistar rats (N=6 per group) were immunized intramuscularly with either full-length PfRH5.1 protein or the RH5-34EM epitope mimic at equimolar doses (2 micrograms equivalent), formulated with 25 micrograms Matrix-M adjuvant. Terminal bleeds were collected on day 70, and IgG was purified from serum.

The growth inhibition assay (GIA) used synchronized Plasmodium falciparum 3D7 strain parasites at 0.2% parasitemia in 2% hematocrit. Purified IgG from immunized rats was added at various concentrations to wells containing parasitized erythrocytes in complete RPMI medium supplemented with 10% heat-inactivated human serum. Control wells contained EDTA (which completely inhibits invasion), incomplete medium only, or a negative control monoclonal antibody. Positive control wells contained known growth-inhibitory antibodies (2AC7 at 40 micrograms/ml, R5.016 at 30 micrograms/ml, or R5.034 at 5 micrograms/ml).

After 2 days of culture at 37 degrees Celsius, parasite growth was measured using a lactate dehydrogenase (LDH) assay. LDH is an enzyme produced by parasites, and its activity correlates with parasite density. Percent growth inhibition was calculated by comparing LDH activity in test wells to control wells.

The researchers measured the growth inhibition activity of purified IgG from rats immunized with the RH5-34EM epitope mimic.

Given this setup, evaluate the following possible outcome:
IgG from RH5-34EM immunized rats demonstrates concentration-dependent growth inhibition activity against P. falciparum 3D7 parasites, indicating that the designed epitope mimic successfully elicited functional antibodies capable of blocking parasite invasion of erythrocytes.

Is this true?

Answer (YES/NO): YES